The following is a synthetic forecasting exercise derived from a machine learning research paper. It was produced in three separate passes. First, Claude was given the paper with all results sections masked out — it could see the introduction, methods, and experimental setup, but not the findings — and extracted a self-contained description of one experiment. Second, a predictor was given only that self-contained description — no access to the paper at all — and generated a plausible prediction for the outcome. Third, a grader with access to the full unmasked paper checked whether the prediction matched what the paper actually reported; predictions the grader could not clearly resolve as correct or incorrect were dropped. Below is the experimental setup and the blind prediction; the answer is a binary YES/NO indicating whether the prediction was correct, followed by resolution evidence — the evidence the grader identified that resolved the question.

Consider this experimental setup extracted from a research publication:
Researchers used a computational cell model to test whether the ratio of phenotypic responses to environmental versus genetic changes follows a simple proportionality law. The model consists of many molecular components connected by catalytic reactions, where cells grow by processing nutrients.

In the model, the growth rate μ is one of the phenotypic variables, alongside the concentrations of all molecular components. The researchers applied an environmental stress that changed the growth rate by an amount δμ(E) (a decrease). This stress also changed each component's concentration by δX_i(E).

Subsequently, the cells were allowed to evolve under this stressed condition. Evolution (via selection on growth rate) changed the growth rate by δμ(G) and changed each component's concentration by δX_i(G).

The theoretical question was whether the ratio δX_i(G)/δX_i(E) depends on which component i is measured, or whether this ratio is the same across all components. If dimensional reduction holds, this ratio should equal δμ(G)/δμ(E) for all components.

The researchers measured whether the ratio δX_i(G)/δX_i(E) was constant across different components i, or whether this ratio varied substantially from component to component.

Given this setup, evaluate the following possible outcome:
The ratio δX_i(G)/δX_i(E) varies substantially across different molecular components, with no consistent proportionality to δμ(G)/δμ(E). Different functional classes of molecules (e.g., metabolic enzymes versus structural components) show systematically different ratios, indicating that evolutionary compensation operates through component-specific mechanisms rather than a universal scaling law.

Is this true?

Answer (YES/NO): NO